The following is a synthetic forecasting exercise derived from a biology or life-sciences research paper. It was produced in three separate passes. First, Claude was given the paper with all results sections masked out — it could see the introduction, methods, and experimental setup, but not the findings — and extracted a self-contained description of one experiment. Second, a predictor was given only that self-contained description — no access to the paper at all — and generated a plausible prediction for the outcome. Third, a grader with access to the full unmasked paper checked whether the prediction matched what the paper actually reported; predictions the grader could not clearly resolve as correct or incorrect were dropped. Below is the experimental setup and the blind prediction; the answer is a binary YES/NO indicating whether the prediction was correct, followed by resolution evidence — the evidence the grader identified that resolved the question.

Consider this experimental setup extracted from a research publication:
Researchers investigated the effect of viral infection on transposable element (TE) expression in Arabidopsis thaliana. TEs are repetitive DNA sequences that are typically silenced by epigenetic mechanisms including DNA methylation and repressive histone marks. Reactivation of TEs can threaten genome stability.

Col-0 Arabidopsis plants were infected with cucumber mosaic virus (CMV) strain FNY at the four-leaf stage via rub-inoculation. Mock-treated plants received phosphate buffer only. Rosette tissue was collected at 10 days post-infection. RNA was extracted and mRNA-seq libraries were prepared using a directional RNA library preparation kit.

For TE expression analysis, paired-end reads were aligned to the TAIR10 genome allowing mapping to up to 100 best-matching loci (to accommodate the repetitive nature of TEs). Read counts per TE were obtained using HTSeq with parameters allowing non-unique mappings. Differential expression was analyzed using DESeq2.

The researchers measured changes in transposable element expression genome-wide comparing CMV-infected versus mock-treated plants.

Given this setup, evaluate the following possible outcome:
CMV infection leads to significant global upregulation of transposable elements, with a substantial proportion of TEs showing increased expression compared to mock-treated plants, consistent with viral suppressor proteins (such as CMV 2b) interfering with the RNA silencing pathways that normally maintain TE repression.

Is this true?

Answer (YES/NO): NO